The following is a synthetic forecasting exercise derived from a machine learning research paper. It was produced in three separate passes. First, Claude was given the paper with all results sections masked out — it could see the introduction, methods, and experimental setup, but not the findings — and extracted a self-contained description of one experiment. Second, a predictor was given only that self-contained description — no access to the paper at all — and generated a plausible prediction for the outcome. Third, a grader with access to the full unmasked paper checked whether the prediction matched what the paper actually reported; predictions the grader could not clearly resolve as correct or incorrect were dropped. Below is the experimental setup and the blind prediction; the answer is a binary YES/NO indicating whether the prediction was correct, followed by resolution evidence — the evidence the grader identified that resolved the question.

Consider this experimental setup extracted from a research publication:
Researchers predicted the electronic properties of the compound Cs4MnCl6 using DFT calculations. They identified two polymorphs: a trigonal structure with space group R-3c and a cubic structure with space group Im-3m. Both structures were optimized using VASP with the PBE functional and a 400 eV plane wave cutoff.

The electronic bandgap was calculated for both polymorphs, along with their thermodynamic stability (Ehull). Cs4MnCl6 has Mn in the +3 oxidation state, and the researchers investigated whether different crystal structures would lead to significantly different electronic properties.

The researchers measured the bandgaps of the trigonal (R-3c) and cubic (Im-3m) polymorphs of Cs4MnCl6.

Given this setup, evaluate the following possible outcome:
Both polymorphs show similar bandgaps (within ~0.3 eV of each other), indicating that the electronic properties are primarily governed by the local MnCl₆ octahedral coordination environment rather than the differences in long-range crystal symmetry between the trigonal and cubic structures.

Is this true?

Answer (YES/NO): YES